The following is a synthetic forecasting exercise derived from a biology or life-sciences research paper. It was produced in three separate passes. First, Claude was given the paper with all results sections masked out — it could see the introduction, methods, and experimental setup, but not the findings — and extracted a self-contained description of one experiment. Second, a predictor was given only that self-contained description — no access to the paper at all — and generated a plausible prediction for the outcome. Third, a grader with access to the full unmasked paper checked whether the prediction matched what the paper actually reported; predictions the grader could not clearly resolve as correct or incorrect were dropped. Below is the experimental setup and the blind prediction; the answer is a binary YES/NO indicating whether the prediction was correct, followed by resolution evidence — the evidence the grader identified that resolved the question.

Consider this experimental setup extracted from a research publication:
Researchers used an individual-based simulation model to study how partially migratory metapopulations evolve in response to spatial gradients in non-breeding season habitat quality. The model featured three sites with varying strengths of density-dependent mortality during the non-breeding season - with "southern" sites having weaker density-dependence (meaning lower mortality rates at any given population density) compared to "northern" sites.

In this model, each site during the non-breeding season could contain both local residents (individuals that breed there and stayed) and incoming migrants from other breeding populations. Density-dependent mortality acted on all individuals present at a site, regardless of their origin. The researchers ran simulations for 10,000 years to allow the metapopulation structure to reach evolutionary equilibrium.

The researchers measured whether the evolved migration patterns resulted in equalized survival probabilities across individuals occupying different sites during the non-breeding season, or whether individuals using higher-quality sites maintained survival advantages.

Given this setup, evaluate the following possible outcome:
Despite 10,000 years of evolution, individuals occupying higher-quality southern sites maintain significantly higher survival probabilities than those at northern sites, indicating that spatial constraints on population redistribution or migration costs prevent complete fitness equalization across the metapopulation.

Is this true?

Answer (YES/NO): NO